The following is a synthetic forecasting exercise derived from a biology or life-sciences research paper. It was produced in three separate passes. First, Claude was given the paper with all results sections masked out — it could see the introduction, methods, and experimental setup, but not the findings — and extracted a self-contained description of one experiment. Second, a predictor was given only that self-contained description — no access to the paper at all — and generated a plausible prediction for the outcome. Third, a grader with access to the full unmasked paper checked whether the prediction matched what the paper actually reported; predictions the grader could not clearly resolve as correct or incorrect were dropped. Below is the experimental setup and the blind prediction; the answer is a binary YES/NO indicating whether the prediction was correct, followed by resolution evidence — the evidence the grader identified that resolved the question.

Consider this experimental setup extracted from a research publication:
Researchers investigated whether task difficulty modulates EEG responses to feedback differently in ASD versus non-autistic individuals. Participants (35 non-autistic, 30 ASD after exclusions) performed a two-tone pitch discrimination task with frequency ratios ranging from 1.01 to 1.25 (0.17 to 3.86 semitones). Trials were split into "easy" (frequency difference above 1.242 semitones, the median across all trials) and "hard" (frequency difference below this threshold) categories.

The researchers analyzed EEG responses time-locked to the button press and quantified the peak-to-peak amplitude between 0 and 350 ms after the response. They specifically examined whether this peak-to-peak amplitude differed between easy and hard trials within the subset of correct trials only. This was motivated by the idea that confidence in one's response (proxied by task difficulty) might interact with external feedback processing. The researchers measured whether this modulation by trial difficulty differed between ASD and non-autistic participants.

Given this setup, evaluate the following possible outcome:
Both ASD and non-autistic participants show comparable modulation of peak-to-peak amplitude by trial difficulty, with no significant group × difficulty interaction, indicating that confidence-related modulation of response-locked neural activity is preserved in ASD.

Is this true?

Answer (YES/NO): NO